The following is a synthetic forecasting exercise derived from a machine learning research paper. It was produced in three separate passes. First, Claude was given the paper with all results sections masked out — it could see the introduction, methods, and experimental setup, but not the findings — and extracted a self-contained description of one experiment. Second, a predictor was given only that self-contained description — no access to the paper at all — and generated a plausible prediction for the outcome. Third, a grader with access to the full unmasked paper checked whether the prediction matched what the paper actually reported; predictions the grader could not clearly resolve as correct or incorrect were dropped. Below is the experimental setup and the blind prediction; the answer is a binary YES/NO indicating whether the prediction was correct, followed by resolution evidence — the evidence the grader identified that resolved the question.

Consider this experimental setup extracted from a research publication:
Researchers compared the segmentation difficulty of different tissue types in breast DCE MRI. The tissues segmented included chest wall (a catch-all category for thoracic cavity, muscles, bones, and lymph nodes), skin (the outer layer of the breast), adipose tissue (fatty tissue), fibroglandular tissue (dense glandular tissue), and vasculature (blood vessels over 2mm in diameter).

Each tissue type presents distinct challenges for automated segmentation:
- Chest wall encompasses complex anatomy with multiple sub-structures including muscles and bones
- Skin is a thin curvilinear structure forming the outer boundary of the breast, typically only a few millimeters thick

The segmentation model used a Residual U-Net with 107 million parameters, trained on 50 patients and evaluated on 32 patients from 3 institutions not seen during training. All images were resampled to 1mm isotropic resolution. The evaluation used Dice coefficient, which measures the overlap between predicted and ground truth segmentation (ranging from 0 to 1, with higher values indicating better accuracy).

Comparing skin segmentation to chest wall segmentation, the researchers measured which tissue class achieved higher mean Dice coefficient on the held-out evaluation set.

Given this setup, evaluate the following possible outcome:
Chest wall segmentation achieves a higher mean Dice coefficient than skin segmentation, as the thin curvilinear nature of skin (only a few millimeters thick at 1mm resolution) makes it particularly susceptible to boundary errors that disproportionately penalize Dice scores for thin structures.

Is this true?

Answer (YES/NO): YES